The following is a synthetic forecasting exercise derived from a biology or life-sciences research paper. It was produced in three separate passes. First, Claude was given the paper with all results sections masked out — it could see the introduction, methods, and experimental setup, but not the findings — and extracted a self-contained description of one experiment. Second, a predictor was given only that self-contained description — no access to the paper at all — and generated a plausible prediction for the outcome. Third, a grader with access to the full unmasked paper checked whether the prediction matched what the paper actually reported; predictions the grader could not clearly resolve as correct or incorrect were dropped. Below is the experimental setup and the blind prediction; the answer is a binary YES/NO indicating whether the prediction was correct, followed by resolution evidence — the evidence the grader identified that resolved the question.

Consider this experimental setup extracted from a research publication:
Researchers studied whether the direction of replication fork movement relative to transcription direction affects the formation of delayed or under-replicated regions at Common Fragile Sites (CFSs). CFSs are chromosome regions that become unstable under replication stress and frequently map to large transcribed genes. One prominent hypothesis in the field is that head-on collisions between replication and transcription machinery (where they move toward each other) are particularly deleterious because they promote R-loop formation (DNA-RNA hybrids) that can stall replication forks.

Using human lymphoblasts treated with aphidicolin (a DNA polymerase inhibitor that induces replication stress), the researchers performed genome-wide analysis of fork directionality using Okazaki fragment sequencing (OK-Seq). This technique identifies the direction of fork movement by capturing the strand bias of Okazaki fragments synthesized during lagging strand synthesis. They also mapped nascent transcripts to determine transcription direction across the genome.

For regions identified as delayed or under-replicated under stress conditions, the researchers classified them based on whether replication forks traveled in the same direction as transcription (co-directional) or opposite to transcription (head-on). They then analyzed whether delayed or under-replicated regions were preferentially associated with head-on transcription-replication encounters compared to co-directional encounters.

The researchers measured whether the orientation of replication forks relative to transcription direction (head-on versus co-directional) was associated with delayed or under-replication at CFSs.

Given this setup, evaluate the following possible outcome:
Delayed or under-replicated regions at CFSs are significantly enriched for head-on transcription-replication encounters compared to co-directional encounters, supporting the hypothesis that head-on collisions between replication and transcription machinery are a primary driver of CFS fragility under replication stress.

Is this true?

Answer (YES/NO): NO